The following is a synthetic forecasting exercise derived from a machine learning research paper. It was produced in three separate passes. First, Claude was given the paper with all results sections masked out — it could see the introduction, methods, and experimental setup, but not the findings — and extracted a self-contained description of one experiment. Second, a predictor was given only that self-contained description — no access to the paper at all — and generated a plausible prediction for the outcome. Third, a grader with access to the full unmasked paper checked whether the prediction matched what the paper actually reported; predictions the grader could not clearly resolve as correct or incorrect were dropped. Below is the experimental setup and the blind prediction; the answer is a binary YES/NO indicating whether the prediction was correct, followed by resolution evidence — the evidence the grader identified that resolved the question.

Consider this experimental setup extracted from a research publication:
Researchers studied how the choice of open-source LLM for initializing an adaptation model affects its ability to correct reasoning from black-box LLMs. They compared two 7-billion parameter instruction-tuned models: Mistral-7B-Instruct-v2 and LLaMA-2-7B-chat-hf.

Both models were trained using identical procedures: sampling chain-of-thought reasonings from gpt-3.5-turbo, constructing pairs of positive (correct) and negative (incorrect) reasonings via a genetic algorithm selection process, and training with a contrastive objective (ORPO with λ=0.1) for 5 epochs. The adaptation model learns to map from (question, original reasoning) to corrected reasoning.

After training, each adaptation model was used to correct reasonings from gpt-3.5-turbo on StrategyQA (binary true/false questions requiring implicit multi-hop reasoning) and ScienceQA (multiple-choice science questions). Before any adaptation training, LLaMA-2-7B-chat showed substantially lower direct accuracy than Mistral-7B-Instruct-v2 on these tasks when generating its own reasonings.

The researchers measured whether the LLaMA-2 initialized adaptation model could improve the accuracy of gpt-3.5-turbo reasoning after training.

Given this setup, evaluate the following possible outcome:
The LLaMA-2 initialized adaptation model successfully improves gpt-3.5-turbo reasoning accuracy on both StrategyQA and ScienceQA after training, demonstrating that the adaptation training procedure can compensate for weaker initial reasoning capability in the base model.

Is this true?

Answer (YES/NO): NO